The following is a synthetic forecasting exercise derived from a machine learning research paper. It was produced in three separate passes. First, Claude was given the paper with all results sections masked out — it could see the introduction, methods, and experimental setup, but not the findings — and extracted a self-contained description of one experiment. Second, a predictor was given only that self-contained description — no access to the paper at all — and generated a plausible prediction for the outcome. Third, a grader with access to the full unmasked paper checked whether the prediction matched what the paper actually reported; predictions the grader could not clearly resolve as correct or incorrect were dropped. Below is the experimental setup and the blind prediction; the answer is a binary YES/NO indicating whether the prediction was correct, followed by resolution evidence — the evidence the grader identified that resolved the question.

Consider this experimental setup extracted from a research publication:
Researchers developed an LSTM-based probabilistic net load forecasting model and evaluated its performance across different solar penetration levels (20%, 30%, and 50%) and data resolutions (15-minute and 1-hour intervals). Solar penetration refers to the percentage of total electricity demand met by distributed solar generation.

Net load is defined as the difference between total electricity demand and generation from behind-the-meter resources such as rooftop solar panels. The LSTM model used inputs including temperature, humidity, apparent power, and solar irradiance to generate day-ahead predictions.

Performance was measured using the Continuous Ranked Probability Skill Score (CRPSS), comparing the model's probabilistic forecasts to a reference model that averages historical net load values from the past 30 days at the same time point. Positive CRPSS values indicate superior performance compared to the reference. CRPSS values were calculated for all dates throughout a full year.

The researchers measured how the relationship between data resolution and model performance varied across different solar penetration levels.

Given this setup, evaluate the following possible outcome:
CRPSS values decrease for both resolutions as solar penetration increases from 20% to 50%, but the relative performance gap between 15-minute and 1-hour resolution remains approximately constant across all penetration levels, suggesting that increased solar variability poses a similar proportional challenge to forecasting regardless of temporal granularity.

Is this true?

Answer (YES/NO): NO